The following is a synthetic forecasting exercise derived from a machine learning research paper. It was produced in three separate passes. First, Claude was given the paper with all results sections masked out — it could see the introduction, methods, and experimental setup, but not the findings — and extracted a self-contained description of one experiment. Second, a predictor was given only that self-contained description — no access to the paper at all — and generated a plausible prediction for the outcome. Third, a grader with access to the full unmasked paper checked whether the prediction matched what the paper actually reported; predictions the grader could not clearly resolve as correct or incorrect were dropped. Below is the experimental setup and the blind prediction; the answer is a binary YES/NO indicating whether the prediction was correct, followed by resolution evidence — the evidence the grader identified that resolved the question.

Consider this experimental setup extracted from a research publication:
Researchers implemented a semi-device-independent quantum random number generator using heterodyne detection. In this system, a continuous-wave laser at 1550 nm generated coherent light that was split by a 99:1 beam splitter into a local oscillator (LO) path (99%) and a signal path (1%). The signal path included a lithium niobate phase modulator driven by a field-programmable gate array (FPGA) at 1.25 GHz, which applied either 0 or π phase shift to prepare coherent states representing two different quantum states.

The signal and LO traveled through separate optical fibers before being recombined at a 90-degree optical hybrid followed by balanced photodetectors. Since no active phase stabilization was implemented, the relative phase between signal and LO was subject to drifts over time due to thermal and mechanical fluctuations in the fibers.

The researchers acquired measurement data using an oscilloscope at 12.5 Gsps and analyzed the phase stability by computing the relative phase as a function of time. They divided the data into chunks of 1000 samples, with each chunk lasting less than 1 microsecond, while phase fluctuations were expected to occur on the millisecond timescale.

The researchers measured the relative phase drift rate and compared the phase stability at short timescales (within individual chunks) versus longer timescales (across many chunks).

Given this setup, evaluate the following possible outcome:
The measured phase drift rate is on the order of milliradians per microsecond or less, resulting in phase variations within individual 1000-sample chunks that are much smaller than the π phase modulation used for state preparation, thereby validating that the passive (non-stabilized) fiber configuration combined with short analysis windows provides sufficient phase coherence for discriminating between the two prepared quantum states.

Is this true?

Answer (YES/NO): YES